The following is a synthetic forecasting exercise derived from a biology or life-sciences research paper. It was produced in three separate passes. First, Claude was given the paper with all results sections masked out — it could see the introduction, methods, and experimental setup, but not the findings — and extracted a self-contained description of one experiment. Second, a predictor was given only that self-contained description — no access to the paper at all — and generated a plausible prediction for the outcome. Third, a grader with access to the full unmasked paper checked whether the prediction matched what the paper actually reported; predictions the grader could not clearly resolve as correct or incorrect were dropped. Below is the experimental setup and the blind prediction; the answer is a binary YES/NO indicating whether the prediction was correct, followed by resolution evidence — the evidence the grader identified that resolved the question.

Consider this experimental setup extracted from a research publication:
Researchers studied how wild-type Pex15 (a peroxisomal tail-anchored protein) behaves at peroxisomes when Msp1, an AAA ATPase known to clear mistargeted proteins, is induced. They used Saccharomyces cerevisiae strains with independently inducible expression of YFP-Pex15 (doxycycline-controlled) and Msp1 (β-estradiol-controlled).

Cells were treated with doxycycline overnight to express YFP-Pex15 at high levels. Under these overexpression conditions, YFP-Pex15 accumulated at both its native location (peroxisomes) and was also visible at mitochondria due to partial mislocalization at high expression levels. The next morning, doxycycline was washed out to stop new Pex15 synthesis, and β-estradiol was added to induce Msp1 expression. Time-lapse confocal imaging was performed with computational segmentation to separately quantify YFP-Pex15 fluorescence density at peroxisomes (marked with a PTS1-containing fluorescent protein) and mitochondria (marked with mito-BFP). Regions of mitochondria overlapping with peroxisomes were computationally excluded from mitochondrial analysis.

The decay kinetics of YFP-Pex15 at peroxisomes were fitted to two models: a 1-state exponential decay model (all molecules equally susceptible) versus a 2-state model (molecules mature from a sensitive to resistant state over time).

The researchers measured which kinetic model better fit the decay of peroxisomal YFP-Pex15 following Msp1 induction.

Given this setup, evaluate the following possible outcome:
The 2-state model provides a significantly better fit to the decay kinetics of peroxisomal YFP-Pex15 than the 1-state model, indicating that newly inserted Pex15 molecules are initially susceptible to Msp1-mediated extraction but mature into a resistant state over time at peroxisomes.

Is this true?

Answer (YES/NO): YES